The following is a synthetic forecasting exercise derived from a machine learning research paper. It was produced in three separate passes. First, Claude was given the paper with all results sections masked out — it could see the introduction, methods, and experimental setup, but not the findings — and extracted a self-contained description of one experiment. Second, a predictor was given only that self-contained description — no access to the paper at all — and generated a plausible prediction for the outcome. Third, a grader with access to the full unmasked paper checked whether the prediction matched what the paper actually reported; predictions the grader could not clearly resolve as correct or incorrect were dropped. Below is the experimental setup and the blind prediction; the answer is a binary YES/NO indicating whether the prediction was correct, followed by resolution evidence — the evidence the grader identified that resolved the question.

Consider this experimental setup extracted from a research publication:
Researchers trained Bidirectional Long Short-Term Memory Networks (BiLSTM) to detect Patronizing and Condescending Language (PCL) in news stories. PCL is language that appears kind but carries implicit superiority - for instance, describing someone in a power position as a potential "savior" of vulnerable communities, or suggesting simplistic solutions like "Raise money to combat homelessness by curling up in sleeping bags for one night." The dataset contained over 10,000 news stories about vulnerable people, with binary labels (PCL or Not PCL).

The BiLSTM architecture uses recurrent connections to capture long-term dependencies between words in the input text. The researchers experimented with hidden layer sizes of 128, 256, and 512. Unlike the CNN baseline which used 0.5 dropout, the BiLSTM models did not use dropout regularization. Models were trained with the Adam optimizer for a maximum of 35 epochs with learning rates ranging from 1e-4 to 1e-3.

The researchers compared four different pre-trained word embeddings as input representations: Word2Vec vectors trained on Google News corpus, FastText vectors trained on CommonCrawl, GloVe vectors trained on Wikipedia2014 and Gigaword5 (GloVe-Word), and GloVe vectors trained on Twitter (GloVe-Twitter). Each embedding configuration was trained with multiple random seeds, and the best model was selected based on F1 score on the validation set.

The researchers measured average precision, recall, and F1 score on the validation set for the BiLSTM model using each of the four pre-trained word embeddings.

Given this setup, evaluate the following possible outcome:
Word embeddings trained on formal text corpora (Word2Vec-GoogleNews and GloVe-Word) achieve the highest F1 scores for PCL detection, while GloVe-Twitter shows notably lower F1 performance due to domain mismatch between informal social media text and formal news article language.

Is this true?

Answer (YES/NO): NO